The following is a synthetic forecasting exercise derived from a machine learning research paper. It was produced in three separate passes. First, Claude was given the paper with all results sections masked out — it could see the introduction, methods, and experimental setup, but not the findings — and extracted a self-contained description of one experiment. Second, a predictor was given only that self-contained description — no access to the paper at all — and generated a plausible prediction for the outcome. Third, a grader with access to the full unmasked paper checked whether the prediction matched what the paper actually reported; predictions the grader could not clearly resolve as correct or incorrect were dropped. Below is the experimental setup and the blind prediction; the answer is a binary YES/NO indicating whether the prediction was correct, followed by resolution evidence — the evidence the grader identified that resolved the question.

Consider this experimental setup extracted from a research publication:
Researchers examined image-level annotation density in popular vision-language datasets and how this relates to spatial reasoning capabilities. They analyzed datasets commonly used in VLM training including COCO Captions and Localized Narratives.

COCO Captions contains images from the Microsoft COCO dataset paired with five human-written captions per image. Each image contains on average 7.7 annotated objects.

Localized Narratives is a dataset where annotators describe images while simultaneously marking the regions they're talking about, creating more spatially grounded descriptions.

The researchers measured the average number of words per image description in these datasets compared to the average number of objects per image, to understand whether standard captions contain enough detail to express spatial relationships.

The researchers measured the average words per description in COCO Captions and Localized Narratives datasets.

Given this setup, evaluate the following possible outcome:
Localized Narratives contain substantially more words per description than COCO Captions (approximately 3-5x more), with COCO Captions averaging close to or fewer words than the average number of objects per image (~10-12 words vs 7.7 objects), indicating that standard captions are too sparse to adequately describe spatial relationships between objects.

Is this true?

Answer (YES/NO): YES